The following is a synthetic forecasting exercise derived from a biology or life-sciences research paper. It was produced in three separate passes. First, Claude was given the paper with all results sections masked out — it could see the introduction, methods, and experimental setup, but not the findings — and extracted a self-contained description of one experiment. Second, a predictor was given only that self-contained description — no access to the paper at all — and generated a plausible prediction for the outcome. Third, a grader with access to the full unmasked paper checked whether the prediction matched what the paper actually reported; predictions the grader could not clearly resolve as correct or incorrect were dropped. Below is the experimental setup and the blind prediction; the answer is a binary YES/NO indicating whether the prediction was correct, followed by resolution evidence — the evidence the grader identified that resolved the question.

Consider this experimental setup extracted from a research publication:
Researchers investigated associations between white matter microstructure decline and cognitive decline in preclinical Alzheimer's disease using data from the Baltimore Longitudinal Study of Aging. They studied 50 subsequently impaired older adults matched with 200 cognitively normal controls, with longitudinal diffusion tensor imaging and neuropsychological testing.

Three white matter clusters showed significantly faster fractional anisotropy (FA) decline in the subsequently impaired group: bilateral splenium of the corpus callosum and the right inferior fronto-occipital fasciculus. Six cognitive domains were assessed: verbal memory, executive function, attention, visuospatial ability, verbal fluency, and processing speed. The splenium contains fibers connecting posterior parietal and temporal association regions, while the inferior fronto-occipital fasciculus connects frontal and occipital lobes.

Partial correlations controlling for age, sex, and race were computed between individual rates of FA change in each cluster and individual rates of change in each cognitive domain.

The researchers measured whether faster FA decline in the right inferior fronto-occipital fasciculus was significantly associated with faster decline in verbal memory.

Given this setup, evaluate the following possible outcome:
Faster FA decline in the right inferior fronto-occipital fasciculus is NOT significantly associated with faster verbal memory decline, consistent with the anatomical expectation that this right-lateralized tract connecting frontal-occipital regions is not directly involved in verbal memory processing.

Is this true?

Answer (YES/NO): NO